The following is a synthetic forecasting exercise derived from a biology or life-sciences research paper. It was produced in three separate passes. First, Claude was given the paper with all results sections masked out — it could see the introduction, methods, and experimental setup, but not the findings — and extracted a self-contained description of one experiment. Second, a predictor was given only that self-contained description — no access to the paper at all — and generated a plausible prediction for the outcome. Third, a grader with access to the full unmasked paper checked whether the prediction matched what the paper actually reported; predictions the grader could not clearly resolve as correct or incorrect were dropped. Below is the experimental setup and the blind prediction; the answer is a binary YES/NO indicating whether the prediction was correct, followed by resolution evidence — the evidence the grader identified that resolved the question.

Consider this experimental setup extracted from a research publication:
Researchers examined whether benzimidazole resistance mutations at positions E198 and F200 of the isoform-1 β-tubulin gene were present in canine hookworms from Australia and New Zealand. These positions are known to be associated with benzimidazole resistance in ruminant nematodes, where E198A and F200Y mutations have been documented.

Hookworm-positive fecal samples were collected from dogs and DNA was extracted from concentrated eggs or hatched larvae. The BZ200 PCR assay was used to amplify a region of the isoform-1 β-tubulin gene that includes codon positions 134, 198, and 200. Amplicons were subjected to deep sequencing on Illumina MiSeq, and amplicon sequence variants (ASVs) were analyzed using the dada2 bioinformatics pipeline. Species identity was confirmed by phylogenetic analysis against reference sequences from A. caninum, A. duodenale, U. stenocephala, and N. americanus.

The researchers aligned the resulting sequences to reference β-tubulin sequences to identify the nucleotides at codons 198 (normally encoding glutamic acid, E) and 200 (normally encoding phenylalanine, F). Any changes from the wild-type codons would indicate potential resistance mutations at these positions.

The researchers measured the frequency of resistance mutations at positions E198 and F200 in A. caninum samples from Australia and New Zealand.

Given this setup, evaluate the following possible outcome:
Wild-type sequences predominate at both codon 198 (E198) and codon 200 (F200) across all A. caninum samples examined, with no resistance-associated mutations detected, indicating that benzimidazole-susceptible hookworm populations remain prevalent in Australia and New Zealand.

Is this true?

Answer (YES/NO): NO